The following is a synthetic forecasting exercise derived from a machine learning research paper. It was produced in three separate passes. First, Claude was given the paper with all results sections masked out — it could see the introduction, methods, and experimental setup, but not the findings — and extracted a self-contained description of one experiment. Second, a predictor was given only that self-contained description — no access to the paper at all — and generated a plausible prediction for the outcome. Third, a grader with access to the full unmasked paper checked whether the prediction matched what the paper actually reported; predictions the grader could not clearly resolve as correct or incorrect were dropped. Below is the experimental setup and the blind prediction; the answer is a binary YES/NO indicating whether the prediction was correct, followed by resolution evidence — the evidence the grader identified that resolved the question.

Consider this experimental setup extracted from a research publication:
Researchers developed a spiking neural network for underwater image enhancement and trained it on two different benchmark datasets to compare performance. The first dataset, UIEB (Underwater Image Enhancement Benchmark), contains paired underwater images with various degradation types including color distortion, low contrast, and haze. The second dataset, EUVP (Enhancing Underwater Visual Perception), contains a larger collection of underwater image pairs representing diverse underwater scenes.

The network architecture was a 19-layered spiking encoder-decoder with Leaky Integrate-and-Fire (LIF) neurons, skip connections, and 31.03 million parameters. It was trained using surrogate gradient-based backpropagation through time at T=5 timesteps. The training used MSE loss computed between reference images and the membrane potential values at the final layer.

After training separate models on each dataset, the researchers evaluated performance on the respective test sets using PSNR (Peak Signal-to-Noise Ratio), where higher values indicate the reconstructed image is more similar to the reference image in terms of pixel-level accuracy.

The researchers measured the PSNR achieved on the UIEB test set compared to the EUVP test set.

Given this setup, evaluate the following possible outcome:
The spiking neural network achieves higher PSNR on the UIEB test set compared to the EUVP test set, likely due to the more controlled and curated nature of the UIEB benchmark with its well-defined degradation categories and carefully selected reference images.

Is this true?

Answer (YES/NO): NO